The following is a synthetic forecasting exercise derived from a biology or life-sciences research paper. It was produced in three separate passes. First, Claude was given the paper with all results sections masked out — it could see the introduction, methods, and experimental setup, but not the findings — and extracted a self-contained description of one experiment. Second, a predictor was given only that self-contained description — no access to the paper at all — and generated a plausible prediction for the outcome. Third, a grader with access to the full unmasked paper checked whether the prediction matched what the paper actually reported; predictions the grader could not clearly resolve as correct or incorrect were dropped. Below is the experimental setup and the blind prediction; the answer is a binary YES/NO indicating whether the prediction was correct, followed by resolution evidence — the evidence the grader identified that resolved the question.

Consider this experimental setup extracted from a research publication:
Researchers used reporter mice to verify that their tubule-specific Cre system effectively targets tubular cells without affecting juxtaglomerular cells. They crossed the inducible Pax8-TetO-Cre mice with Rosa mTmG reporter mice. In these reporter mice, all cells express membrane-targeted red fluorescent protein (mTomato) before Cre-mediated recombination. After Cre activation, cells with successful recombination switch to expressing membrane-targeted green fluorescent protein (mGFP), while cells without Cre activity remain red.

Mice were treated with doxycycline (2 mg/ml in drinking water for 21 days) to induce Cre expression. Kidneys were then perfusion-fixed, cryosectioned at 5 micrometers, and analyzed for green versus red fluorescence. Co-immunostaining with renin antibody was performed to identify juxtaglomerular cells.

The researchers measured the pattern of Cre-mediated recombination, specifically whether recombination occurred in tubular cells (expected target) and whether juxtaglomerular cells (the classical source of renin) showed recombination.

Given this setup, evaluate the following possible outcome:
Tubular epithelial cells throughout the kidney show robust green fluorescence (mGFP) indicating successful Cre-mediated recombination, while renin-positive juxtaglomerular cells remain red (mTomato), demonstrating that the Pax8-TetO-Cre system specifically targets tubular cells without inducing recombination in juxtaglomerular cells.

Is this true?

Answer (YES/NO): YES